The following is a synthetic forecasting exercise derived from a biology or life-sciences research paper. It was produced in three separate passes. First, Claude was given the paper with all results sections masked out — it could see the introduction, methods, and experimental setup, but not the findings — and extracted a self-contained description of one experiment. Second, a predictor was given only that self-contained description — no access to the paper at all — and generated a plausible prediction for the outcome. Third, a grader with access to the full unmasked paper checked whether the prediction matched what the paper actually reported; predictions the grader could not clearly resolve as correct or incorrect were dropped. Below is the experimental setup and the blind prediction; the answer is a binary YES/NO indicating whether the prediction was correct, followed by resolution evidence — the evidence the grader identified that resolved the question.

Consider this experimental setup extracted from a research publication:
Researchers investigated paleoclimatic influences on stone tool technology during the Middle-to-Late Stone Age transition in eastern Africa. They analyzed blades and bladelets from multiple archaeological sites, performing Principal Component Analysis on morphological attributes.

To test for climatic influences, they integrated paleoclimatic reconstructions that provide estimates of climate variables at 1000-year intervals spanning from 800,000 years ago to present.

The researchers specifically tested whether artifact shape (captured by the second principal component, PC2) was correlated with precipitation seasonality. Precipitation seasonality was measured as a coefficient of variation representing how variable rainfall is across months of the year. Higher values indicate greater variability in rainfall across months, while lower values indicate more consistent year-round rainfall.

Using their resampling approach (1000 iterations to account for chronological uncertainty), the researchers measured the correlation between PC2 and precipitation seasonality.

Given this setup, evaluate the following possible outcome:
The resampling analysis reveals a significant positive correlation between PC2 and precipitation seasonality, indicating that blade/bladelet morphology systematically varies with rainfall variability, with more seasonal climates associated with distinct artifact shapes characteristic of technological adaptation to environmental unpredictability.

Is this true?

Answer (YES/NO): NO